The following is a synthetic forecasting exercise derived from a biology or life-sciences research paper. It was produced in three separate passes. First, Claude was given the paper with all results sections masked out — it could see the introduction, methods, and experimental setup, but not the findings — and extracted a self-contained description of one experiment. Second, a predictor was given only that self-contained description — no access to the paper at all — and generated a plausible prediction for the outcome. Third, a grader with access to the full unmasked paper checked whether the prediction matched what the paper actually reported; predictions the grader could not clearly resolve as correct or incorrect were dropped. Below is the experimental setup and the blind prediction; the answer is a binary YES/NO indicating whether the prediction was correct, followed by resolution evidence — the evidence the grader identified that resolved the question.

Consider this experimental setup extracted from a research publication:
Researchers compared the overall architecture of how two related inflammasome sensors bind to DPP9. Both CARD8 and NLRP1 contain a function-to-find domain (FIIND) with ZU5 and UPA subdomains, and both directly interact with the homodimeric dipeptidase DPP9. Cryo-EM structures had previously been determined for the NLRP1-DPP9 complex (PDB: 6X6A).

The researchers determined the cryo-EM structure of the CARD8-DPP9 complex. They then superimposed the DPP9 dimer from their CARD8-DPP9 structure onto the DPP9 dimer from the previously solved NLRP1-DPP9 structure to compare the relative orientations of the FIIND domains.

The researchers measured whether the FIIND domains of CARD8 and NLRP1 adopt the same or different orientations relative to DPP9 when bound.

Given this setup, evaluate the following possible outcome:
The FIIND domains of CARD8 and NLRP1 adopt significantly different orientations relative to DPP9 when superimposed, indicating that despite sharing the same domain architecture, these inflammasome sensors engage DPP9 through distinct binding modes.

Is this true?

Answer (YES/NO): YES